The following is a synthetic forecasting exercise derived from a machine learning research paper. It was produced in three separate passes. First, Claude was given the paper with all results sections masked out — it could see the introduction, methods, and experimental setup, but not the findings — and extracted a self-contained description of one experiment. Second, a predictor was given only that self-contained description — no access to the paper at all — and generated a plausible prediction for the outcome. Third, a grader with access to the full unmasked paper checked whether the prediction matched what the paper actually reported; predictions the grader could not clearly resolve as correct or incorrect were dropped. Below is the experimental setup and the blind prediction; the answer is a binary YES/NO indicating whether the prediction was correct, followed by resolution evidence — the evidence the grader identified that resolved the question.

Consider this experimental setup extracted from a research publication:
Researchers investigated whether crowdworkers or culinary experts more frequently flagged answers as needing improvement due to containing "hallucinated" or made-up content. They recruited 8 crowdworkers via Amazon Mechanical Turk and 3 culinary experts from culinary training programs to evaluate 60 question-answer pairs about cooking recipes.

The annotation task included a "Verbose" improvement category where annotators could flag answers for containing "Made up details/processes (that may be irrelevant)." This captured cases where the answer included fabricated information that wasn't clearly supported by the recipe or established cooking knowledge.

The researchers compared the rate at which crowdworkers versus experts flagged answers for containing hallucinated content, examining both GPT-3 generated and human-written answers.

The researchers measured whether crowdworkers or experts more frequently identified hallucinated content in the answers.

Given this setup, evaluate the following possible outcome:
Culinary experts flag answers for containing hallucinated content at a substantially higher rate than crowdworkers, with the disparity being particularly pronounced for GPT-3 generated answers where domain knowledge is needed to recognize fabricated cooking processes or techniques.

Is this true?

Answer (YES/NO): NO